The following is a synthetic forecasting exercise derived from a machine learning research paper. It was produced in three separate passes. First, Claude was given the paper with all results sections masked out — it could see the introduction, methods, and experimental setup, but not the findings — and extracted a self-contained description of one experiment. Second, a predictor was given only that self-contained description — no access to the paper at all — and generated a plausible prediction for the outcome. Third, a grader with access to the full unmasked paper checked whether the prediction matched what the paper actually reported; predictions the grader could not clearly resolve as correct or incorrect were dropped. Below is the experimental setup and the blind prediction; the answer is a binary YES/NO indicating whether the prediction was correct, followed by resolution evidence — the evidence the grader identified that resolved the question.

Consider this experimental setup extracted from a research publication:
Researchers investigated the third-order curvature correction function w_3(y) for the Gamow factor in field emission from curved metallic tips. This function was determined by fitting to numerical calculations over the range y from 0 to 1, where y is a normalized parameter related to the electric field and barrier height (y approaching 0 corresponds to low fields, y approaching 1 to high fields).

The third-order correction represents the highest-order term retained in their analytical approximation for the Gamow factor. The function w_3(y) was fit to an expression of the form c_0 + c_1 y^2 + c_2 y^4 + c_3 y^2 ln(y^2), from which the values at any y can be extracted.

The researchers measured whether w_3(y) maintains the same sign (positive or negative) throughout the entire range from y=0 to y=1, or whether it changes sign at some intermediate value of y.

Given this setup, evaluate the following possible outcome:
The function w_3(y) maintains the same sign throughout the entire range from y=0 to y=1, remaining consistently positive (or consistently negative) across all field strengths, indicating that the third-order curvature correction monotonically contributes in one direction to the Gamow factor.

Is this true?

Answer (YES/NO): YES